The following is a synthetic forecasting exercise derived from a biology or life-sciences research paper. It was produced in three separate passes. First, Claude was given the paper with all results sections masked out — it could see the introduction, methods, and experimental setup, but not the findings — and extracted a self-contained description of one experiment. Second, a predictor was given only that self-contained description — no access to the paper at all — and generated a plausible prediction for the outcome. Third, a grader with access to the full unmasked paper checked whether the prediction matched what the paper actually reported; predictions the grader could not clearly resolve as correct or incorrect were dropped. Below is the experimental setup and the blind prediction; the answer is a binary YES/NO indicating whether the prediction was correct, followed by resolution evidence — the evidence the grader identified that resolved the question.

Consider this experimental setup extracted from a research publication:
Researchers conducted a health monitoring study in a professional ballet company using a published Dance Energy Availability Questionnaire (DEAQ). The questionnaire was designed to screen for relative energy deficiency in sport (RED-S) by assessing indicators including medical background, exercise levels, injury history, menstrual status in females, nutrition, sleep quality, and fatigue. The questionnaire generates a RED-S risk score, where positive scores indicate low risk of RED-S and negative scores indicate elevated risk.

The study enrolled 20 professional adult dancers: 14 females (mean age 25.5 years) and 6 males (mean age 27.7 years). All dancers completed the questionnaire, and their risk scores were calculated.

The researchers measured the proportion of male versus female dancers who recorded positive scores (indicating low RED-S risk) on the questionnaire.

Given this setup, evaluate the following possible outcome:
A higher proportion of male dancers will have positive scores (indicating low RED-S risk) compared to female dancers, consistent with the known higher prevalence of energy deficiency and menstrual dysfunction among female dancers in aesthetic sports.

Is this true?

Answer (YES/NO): YES